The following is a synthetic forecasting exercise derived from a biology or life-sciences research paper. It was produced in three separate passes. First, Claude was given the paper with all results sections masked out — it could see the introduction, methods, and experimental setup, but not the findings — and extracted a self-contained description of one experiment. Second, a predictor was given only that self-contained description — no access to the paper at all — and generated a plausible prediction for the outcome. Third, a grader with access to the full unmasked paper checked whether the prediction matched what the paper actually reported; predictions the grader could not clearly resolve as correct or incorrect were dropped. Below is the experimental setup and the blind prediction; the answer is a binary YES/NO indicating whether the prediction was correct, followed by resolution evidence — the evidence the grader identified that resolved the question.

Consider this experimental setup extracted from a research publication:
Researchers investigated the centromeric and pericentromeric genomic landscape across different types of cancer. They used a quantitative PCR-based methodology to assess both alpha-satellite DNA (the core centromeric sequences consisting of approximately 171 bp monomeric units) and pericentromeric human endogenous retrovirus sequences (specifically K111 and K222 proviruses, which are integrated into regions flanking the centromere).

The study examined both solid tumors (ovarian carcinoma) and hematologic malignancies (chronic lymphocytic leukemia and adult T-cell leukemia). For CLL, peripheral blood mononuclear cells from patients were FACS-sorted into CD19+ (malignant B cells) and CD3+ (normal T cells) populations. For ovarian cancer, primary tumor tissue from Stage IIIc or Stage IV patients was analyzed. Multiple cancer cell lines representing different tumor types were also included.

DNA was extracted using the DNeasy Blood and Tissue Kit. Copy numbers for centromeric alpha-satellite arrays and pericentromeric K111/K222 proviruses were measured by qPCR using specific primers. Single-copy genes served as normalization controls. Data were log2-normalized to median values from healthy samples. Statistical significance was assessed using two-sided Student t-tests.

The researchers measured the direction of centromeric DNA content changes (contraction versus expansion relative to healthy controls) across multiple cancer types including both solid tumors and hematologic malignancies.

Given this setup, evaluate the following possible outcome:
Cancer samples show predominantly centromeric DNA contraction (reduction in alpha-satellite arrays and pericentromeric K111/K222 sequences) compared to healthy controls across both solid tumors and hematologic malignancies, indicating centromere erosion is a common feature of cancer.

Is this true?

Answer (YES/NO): YES